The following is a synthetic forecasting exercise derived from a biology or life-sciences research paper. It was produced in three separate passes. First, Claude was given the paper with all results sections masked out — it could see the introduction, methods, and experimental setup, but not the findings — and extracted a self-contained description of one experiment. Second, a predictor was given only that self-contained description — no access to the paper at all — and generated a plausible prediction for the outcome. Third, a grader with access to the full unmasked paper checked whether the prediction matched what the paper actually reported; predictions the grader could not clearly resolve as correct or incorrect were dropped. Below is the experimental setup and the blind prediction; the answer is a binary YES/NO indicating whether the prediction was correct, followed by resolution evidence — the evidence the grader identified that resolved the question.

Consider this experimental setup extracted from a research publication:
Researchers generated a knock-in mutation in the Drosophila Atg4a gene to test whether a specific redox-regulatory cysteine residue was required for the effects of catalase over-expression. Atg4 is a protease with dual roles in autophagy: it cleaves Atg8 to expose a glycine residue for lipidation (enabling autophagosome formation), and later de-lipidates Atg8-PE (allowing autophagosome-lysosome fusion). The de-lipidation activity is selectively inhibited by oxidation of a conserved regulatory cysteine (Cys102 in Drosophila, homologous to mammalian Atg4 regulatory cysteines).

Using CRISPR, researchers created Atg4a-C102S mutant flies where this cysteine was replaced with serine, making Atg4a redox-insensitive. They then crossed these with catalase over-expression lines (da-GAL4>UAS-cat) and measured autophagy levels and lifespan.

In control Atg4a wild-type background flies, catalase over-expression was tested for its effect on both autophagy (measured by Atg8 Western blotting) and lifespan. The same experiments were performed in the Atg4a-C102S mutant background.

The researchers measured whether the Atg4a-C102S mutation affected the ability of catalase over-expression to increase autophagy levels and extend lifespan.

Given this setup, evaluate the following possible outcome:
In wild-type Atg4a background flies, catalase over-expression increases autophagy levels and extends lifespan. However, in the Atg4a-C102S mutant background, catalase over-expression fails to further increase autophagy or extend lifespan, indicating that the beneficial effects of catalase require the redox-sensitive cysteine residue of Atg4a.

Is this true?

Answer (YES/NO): YES